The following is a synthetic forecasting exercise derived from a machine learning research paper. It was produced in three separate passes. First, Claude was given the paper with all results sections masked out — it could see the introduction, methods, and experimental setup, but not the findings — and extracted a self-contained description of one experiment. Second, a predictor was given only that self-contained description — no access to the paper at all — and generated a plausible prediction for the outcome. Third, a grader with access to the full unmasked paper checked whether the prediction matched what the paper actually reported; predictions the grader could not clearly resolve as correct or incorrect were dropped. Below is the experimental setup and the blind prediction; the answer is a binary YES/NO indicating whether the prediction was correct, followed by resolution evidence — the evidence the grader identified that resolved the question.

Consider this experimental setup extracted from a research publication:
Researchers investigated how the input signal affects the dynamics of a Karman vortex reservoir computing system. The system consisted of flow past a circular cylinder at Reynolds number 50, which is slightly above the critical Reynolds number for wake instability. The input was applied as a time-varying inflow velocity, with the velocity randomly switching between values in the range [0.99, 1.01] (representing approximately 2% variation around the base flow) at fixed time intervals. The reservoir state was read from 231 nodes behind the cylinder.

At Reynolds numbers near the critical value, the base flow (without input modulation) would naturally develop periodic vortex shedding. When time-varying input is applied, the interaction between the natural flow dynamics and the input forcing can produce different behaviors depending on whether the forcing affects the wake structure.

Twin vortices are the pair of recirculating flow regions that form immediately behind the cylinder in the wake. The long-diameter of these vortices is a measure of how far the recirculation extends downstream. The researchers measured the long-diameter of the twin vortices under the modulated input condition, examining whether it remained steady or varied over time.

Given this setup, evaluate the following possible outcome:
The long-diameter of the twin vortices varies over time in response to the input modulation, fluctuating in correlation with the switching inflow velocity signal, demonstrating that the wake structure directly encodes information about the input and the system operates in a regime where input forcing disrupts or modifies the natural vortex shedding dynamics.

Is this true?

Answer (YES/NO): YES